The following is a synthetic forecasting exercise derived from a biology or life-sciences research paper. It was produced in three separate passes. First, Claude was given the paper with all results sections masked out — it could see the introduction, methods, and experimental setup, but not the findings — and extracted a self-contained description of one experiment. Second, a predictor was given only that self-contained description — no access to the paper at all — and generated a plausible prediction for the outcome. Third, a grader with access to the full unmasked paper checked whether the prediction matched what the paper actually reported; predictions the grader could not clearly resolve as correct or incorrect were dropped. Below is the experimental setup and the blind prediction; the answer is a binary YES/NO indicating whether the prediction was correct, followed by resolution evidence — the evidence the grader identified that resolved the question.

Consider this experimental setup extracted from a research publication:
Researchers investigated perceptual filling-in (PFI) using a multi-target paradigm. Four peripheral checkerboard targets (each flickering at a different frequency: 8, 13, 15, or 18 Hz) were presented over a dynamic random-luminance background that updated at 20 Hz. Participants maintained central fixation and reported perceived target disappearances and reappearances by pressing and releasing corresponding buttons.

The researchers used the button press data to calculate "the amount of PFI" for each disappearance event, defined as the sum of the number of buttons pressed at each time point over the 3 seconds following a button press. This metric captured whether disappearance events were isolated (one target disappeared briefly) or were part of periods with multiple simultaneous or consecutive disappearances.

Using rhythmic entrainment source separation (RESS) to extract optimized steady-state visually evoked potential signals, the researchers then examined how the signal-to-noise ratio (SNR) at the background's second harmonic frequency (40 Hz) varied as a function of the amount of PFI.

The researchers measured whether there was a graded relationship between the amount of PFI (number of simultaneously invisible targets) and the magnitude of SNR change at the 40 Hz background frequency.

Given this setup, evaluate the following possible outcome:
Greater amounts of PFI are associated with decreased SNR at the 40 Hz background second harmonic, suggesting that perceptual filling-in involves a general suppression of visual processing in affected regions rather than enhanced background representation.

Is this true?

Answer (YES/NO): NO